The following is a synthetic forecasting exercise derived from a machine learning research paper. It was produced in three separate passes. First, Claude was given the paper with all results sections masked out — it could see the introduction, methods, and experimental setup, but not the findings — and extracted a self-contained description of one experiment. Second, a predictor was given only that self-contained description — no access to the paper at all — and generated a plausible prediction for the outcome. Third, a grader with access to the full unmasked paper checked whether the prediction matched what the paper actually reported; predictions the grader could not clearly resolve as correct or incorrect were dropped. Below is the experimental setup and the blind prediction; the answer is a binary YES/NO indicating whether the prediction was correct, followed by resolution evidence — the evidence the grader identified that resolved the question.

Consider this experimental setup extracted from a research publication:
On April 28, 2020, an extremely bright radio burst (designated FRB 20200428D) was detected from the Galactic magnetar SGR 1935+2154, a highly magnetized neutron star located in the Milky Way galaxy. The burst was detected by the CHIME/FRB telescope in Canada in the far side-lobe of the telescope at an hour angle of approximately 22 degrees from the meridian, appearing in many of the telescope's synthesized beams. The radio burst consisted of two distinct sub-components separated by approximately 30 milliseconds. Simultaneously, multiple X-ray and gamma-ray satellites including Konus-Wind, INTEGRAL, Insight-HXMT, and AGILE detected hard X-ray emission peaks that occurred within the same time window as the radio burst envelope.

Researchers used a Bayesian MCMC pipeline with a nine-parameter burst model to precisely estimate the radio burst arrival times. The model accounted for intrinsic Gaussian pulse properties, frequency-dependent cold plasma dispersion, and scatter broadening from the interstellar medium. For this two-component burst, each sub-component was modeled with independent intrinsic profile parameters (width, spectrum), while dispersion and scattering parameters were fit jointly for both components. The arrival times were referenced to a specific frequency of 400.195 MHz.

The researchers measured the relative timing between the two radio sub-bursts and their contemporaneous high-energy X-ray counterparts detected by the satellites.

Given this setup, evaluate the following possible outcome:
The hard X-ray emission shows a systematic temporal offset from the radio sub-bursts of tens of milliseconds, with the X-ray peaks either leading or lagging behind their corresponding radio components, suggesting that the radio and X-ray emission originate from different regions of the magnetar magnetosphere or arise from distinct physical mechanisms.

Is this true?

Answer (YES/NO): NO